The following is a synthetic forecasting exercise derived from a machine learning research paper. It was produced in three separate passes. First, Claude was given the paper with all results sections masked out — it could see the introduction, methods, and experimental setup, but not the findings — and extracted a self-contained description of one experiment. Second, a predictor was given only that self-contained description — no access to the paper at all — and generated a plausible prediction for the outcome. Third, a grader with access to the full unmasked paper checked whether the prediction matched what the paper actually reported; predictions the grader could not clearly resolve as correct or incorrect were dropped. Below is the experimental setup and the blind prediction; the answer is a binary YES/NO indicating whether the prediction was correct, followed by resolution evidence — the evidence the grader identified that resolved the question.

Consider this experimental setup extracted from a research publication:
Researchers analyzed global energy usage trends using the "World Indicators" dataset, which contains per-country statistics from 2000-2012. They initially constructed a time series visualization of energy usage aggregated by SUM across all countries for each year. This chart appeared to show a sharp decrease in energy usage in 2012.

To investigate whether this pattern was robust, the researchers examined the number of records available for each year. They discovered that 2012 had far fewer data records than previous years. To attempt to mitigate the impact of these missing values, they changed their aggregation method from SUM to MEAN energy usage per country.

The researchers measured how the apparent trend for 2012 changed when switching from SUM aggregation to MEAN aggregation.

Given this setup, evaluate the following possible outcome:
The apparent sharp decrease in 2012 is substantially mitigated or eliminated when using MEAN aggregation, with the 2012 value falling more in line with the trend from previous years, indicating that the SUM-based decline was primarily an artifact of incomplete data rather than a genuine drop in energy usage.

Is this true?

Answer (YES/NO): NO